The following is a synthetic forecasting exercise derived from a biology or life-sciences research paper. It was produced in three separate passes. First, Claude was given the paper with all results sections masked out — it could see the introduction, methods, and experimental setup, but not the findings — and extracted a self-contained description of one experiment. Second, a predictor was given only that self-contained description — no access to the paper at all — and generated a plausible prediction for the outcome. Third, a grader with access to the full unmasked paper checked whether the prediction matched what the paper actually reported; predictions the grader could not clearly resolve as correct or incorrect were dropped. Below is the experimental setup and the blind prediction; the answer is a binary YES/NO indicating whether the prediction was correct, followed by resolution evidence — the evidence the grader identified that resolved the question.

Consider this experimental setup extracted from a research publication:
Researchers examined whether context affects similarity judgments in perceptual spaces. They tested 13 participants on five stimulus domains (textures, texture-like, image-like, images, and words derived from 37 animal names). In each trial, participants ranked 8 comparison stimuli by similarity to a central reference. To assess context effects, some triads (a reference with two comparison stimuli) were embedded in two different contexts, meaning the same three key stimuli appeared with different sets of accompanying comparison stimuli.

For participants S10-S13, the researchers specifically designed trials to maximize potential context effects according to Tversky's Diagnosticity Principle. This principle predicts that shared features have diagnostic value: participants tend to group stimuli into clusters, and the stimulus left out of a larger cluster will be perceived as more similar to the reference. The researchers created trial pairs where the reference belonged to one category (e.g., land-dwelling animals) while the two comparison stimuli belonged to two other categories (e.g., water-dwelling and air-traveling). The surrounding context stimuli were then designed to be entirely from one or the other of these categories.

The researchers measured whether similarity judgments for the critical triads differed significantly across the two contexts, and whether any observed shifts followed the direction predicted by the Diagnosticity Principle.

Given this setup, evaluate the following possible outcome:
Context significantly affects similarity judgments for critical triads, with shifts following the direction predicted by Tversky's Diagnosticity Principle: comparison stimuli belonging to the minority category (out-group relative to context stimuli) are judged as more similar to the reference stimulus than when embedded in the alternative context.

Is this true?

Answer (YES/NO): NO